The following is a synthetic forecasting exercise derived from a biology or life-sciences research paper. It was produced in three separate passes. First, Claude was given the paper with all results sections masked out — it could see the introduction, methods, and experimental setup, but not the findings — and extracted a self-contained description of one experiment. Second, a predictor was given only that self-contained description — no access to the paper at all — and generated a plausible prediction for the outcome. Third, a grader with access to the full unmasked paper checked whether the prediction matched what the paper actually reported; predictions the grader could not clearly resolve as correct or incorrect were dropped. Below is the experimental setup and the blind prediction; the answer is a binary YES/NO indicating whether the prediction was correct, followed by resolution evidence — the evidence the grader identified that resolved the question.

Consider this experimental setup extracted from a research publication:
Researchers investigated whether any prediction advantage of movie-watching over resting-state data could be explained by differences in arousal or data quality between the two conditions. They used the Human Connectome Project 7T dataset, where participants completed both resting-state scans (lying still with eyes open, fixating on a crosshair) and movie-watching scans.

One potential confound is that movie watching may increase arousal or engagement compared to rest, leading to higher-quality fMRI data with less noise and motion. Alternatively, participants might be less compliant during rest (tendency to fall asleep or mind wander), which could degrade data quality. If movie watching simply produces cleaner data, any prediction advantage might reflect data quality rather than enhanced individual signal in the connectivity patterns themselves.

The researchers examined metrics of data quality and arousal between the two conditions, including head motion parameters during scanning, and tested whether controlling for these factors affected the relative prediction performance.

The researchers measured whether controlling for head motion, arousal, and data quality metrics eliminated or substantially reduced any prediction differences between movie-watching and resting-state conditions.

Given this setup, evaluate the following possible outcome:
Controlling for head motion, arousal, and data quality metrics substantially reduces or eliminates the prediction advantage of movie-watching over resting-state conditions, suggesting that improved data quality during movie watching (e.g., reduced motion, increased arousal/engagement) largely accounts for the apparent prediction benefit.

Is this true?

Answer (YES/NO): NO